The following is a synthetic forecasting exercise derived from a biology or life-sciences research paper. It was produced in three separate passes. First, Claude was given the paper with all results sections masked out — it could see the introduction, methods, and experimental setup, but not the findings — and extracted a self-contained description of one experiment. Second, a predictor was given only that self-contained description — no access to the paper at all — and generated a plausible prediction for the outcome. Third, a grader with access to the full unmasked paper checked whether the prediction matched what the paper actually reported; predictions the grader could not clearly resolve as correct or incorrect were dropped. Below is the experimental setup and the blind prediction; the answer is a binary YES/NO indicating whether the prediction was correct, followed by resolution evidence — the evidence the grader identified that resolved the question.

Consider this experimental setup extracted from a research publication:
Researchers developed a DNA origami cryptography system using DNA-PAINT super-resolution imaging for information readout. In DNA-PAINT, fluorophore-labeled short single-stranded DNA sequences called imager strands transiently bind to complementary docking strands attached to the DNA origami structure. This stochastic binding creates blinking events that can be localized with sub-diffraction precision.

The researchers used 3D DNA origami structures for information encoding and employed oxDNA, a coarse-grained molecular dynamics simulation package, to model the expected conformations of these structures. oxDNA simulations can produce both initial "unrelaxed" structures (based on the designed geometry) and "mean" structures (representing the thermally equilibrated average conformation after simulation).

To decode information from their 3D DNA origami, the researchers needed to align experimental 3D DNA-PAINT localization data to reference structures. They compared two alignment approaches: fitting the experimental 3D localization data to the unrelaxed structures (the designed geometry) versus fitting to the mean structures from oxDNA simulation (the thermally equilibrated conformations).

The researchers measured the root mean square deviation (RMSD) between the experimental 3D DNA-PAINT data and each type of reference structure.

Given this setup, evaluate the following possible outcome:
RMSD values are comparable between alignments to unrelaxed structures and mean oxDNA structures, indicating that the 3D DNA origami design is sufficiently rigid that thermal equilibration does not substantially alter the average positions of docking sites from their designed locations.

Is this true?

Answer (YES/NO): NO